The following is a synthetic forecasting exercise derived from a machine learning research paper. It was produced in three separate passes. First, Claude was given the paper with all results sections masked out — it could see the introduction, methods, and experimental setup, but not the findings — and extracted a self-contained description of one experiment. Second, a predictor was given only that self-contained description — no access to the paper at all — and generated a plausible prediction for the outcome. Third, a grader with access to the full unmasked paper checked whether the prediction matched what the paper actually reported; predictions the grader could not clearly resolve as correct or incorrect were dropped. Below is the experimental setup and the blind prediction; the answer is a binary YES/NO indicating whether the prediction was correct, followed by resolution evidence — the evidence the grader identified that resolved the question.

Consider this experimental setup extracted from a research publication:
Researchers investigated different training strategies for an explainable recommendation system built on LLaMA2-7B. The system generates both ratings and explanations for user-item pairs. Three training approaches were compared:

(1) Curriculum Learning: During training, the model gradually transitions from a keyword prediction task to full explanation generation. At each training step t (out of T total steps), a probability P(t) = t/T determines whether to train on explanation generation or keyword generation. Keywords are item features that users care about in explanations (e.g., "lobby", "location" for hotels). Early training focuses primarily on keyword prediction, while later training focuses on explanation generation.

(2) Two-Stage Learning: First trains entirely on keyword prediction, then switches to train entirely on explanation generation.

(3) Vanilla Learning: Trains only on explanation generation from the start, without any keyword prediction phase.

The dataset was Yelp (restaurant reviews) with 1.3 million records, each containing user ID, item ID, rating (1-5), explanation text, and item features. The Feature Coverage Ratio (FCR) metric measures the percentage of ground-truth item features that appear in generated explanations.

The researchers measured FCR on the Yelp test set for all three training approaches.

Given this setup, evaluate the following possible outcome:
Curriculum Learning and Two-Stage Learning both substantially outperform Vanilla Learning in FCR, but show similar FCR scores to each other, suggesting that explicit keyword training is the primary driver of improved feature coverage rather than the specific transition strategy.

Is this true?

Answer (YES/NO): NO